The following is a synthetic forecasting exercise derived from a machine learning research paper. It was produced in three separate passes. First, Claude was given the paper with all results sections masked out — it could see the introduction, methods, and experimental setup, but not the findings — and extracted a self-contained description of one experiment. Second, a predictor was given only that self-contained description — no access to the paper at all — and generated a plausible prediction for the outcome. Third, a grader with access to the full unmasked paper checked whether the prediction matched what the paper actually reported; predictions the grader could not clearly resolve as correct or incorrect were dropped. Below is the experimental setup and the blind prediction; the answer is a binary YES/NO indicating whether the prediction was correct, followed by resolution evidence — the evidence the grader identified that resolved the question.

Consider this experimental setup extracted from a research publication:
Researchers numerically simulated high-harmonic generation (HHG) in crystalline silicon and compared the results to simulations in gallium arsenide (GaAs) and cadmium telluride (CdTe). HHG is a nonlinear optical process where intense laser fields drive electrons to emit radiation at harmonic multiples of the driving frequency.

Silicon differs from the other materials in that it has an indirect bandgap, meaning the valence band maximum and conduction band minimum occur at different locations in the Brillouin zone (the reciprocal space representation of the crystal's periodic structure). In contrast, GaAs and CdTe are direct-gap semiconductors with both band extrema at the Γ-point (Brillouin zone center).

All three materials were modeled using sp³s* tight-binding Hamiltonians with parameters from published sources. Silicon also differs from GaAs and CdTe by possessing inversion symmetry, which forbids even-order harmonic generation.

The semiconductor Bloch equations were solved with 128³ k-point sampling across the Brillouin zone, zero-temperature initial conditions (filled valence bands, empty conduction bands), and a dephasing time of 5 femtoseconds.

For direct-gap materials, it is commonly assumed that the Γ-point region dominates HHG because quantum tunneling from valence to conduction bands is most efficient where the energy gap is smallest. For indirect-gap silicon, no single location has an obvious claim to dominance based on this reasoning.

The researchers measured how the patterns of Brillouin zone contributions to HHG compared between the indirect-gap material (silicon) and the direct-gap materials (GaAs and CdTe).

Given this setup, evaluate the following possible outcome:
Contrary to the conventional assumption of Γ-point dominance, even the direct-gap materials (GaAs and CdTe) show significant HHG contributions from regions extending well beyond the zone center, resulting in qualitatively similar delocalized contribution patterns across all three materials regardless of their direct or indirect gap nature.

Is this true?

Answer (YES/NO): NO